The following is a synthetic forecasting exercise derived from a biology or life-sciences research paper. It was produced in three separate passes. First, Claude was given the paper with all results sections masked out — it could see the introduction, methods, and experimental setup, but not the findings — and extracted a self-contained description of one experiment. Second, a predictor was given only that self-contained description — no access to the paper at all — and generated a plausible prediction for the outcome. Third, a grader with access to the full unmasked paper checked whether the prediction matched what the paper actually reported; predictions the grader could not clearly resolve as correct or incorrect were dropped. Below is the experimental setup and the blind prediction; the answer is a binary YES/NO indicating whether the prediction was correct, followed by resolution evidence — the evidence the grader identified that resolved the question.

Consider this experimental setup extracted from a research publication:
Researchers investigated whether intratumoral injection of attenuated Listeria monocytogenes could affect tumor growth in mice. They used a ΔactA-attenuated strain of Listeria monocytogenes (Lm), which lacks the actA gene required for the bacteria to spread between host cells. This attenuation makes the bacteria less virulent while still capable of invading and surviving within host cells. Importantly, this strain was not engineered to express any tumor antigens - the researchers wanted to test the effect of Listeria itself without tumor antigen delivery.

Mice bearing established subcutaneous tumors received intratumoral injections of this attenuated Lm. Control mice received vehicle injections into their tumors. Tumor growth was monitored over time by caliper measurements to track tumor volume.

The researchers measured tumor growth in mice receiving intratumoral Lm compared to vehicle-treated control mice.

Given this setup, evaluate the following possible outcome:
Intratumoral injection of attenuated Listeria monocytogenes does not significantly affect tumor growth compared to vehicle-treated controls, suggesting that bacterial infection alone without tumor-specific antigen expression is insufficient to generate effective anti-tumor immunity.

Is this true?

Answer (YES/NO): NO